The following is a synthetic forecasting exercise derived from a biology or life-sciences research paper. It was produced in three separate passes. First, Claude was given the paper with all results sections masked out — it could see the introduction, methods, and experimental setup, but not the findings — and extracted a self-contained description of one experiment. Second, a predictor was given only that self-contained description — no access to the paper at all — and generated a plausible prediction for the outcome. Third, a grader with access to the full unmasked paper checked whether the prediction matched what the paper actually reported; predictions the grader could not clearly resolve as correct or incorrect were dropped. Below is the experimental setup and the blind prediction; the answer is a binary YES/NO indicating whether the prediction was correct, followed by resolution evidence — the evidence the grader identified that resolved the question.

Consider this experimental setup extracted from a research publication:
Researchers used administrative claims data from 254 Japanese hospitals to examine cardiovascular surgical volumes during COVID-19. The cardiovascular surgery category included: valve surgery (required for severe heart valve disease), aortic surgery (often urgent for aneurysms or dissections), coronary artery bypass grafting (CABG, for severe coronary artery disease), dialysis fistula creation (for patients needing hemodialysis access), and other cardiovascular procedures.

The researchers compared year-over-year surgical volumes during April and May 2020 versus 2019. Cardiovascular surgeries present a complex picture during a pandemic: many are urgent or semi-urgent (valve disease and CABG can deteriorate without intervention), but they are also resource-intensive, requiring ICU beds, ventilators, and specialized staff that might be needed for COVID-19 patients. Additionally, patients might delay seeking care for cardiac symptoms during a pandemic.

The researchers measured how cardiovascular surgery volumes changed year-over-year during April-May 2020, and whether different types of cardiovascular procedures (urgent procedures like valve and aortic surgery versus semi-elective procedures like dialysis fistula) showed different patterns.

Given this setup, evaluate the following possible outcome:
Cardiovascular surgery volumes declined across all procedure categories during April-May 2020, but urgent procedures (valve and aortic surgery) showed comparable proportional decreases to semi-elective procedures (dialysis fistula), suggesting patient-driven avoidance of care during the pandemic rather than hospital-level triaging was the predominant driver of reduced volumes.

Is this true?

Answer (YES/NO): NO